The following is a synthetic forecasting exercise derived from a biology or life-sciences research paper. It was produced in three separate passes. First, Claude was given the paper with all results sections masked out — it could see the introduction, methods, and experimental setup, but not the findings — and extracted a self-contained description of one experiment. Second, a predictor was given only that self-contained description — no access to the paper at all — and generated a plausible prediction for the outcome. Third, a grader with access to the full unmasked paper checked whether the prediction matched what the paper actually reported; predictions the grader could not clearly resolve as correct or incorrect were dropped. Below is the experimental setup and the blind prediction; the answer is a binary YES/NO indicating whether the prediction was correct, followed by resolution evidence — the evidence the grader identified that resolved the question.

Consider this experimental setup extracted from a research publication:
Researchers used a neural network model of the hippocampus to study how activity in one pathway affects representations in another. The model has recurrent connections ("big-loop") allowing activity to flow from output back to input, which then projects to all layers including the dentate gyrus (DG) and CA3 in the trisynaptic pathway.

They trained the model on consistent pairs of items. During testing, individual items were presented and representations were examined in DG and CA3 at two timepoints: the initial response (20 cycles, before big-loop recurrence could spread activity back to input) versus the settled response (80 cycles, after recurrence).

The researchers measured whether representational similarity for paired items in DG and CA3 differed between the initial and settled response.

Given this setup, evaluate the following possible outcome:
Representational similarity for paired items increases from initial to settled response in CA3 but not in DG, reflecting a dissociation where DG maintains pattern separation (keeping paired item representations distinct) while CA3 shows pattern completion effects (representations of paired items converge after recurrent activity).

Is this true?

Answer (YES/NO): NO